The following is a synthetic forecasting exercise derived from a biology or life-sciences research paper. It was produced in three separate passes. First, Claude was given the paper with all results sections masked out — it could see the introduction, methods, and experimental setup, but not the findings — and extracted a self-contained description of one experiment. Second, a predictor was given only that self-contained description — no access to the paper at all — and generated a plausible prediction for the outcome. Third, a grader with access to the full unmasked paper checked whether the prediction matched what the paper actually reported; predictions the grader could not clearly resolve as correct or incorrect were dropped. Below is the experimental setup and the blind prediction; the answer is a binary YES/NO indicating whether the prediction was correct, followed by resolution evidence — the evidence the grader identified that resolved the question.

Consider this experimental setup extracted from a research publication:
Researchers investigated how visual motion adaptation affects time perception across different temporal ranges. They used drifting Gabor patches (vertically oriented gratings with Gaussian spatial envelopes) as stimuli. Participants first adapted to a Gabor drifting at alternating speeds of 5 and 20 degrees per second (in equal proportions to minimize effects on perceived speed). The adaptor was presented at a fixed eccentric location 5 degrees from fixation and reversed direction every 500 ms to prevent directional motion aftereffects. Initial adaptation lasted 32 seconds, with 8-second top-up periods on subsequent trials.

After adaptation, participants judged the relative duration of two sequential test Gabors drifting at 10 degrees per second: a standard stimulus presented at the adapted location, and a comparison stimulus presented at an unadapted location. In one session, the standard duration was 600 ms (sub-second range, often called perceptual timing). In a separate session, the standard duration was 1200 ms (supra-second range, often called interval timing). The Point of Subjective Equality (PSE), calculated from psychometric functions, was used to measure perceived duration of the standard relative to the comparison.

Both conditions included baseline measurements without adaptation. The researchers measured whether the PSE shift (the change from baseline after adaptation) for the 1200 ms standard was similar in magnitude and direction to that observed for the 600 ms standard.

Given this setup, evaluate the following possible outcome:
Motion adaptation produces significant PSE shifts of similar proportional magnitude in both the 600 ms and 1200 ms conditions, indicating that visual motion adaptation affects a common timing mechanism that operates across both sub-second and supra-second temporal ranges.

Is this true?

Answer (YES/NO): NO